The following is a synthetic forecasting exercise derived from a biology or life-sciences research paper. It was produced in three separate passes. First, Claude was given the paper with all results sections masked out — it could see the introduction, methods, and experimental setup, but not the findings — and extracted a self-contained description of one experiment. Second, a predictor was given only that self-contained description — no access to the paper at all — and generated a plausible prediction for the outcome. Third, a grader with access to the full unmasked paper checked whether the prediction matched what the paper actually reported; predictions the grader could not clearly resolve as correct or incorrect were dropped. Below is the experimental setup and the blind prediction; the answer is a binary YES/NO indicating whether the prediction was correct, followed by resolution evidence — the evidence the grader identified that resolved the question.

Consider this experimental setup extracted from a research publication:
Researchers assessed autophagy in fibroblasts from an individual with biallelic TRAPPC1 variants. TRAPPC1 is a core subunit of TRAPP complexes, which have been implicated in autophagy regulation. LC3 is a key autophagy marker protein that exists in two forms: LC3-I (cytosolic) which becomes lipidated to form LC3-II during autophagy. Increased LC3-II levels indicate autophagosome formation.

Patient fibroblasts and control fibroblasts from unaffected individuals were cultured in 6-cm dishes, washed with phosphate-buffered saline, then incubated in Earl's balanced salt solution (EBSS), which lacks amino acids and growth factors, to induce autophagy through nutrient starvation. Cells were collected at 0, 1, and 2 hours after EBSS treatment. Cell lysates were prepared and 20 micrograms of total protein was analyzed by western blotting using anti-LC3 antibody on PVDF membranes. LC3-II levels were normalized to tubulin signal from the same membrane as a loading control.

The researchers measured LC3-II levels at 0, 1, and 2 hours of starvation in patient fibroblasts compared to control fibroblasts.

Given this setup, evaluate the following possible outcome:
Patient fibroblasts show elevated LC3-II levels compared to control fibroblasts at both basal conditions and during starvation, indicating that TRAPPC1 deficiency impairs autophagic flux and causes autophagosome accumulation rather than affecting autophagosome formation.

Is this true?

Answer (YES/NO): NO